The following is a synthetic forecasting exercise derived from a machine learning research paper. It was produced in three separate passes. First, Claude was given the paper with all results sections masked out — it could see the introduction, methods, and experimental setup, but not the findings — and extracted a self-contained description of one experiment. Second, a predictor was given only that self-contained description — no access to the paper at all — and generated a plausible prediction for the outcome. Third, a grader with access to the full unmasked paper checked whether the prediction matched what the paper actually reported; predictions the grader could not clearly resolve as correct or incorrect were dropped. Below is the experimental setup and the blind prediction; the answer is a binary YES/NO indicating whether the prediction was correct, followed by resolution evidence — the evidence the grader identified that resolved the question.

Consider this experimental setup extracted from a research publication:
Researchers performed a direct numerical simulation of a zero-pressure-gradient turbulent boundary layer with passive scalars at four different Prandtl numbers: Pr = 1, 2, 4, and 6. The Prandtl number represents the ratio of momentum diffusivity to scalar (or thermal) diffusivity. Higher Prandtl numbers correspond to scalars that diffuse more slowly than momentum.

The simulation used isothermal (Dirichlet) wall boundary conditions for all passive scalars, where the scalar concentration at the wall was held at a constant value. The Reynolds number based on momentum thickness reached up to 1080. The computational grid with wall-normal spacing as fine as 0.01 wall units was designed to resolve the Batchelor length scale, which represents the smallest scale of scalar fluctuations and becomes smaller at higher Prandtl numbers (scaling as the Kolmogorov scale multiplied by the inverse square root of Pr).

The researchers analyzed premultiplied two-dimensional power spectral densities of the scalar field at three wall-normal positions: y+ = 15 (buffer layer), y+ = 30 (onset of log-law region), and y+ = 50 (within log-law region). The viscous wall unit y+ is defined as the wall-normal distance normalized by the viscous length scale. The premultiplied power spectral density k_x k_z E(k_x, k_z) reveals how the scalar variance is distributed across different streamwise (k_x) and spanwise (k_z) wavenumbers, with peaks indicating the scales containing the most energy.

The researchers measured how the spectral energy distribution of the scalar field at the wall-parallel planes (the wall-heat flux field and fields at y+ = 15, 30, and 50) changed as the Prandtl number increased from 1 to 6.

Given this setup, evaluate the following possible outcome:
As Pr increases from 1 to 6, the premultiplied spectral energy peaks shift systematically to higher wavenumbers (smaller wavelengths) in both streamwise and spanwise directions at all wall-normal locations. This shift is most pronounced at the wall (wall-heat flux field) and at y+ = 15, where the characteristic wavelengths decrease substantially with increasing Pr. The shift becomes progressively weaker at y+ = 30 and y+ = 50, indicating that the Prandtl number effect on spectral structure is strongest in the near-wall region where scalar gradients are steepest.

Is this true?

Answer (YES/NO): NO